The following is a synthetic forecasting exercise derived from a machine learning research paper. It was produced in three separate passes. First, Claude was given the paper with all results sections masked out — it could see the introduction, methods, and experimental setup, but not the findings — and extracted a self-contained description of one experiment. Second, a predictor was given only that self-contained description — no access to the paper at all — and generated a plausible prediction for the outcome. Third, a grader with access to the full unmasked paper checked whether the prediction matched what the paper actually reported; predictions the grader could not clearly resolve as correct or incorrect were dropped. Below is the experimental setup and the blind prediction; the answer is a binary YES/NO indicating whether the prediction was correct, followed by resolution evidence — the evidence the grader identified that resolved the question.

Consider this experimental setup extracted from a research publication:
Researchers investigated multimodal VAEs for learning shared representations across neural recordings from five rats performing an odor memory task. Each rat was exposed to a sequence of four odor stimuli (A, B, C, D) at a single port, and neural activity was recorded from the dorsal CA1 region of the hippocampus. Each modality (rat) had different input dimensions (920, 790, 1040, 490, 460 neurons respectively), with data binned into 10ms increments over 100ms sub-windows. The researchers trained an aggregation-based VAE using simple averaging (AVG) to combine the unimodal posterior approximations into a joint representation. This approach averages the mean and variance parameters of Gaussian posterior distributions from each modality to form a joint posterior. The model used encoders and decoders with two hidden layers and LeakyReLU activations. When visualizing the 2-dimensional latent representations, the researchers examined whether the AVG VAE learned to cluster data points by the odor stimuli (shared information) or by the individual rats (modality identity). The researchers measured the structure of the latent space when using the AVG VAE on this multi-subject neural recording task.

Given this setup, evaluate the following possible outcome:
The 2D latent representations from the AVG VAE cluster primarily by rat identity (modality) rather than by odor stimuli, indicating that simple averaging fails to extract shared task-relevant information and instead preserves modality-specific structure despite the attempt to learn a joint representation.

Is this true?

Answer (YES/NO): YES